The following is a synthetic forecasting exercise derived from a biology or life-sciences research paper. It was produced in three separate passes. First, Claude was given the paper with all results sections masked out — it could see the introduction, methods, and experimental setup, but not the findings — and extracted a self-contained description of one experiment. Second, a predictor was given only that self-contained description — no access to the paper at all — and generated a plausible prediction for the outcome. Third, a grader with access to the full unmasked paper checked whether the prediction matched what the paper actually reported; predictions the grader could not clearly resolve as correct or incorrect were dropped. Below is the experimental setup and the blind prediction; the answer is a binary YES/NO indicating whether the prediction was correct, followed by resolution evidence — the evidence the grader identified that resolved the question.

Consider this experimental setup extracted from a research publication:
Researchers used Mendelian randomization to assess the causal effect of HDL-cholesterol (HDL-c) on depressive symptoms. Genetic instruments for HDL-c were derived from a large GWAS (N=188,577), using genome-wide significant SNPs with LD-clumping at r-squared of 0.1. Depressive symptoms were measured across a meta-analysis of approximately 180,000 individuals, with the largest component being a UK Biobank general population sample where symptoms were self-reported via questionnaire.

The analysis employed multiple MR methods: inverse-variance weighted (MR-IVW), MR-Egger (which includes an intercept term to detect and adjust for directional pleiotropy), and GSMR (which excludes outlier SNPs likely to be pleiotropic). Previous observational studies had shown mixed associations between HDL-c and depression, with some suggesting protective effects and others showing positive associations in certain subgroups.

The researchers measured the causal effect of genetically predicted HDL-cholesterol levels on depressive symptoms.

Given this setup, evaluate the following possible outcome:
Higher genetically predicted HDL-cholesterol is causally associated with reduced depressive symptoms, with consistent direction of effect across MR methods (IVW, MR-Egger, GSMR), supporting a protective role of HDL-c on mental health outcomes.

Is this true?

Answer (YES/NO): NO